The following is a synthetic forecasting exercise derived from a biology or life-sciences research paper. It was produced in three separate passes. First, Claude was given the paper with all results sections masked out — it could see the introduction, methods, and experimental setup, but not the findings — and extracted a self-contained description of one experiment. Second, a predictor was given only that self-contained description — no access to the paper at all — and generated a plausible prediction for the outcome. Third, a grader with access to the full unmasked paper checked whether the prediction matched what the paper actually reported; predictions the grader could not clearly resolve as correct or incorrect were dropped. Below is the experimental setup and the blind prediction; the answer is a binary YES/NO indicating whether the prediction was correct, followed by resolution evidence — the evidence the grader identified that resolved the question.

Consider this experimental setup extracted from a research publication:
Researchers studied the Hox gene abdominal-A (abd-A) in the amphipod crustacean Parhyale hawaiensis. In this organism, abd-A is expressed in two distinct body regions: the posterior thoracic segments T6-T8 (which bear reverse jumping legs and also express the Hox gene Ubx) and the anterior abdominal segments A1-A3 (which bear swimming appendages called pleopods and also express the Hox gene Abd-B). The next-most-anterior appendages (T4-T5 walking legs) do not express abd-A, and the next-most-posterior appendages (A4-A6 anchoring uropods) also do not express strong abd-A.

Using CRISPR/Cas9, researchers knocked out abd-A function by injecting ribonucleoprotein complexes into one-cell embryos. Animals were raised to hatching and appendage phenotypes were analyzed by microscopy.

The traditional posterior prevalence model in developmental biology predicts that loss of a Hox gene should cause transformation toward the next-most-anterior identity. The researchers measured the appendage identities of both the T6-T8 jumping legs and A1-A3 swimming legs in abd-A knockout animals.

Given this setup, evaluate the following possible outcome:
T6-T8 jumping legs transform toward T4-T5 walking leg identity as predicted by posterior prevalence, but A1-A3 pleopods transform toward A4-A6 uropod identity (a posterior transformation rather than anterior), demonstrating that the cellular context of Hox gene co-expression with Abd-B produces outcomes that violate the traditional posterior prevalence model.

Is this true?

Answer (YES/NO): YES